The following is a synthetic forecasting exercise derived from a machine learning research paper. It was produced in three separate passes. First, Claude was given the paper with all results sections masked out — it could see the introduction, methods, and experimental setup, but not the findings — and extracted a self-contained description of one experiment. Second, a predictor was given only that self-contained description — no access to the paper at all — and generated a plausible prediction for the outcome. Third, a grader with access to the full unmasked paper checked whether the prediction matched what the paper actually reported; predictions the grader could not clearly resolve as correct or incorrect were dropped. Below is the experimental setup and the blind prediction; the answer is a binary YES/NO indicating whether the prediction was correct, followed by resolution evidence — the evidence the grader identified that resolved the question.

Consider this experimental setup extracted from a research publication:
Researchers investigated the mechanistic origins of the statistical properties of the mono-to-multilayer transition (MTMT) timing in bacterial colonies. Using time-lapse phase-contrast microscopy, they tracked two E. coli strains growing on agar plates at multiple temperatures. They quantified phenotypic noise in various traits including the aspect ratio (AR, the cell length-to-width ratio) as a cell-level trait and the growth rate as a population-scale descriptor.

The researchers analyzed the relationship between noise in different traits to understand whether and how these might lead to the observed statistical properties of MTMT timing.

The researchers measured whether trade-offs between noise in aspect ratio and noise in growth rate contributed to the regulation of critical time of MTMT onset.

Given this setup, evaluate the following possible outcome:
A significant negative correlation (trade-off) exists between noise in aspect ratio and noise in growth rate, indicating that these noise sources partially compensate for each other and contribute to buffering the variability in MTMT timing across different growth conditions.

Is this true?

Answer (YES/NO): NO